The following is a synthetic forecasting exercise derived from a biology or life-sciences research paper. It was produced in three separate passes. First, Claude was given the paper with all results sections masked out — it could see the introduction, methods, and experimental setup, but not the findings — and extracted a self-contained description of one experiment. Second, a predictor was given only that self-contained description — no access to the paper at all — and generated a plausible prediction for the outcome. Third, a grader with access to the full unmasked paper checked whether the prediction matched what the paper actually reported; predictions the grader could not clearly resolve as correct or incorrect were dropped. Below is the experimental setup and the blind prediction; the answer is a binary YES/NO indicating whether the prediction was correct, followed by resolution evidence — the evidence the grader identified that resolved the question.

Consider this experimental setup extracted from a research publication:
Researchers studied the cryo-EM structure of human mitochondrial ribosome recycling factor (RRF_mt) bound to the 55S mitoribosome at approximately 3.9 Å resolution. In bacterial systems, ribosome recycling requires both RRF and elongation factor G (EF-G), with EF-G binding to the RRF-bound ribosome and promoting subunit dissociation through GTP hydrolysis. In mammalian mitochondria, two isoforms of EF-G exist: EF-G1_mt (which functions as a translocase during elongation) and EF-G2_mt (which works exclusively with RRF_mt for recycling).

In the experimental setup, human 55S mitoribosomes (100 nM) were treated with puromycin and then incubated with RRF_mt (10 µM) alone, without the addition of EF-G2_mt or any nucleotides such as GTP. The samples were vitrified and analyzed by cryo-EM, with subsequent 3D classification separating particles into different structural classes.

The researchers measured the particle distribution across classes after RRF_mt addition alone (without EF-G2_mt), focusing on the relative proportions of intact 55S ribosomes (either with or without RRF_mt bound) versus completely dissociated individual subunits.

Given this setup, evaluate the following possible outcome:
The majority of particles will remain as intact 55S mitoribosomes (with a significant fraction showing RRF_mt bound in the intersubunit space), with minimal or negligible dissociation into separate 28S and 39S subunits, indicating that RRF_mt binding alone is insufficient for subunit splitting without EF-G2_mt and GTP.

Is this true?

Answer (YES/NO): NO